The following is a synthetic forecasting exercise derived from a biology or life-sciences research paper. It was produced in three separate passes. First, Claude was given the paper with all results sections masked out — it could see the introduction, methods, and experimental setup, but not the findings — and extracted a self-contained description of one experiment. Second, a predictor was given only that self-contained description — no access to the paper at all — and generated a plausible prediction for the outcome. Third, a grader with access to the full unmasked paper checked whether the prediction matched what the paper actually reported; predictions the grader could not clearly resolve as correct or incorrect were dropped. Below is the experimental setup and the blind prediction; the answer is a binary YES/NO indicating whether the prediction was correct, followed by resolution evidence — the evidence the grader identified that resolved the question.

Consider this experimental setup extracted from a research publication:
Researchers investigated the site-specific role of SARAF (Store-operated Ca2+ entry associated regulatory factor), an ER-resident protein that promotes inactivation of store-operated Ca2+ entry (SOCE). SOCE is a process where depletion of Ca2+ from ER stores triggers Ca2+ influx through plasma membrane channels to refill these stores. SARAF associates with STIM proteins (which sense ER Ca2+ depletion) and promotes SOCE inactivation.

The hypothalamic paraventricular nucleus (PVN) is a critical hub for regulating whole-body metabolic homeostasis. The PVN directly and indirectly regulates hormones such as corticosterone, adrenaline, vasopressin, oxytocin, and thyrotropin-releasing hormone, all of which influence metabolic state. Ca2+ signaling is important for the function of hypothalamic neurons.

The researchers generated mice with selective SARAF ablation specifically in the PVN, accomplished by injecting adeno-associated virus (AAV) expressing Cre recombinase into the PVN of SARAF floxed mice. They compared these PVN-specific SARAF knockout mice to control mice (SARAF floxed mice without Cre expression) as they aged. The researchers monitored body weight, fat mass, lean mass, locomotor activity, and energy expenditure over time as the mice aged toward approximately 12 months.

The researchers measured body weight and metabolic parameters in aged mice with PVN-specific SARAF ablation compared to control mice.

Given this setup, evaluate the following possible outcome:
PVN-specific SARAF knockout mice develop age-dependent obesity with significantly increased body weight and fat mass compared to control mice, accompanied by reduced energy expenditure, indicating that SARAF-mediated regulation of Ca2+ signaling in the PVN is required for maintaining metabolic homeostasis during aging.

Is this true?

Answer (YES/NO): NO